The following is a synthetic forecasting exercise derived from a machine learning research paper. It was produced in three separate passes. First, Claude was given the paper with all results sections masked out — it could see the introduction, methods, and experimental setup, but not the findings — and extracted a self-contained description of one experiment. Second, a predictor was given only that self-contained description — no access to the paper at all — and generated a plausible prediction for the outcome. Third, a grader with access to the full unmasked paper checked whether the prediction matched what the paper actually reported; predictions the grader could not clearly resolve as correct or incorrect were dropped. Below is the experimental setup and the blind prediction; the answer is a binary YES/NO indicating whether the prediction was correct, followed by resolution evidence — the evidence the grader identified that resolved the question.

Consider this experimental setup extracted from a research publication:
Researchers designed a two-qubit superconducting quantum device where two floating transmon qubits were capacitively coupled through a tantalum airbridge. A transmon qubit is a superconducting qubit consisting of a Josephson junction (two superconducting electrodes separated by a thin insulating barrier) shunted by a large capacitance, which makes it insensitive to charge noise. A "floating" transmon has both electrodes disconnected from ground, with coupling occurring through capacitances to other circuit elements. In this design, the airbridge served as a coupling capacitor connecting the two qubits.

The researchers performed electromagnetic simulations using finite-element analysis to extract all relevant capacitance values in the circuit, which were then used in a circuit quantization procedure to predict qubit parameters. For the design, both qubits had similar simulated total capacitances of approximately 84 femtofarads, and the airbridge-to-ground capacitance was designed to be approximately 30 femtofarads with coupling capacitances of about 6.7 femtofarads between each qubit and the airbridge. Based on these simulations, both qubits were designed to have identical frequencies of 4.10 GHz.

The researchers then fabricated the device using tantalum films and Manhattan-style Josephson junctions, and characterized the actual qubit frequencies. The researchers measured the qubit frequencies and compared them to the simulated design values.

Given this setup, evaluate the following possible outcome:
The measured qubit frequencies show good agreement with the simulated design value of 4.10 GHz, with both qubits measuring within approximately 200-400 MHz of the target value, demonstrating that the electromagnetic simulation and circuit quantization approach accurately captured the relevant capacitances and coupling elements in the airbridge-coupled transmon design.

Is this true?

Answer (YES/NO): NO